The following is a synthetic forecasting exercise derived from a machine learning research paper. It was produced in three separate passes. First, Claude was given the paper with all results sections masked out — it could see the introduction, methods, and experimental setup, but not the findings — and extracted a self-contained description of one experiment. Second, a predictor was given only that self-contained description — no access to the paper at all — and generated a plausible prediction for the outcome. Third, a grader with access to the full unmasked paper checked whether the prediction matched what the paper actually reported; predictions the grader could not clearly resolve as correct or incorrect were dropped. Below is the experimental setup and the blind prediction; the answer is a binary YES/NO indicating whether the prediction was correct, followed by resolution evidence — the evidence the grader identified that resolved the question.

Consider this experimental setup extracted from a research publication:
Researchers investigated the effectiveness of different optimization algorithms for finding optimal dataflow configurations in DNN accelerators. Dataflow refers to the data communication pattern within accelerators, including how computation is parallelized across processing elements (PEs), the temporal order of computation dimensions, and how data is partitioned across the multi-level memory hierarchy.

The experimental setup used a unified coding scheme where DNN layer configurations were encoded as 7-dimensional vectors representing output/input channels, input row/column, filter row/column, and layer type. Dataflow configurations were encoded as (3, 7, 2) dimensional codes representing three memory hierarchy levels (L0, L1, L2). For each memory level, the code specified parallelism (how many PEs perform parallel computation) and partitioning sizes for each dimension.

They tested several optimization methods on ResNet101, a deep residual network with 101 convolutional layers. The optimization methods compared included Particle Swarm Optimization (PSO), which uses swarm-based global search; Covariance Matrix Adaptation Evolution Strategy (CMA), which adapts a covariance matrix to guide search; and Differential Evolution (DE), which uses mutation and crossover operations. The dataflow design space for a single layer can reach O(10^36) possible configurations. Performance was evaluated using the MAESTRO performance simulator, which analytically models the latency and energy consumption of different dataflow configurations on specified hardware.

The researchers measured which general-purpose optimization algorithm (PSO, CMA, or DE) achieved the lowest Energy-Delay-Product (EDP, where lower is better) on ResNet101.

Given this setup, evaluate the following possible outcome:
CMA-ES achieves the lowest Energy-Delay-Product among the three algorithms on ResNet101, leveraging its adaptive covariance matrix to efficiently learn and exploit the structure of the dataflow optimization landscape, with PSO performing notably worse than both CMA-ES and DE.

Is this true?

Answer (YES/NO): NO